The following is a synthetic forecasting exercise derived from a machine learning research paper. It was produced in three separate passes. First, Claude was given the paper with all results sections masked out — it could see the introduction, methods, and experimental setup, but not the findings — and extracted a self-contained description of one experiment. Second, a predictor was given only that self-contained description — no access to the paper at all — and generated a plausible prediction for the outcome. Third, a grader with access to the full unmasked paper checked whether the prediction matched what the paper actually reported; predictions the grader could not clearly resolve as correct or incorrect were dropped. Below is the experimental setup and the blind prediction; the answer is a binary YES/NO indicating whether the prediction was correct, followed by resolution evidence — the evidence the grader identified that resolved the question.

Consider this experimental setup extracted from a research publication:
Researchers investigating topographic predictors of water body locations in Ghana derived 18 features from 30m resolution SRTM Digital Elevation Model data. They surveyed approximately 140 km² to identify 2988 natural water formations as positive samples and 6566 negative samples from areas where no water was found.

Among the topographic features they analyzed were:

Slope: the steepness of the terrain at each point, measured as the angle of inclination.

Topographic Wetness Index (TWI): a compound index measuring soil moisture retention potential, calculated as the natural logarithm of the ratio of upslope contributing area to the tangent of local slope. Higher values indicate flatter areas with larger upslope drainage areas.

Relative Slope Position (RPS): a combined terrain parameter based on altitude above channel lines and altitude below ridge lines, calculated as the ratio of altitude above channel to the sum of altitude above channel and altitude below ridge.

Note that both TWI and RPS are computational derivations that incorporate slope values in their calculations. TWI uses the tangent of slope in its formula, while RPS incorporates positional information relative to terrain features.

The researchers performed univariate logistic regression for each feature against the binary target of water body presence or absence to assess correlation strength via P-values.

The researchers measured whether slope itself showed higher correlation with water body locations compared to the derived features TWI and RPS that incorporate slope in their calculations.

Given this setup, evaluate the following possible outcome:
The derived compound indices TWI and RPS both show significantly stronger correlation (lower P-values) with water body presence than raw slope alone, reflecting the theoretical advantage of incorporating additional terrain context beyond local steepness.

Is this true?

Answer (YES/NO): YES